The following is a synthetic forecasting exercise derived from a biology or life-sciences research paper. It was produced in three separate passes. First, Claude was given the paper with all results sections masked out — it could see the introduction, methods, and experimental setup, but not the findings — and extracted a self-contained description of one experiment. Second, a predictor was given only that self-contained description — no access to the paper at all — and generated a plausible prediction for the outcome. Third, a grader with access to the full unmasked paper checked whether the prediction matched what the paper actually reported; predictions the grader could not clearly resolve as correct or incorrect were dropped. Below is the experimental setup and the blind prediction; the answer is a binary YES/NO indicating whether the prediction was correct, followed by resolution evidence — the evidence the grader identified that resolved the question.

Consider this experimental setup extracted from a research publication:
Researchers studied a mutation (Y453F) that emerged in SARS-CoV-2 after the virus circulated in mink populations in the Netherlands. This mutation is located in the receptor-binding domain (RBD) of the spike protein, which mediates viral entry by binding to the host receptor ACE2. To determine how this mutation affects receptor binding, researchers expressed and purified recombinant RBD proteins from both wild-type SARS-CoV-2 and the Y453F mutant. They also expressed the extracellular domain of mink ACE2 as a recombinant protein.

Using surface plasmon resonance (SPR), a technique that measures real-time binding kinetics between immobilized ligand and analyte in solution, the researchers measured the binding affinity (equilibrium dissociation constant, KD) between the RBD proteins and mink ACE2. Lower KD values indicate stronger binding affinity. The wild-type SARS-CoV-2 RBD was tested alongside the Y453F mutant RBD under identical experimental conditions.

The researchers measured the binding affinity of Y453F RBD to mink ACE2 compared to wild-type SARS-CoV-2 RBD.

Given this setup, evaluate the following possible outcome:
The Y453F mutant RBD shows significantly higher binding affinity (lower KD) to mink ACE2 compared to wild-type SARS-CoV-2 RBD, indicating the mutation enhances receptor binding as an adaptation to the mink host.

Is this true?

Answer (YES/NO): YES